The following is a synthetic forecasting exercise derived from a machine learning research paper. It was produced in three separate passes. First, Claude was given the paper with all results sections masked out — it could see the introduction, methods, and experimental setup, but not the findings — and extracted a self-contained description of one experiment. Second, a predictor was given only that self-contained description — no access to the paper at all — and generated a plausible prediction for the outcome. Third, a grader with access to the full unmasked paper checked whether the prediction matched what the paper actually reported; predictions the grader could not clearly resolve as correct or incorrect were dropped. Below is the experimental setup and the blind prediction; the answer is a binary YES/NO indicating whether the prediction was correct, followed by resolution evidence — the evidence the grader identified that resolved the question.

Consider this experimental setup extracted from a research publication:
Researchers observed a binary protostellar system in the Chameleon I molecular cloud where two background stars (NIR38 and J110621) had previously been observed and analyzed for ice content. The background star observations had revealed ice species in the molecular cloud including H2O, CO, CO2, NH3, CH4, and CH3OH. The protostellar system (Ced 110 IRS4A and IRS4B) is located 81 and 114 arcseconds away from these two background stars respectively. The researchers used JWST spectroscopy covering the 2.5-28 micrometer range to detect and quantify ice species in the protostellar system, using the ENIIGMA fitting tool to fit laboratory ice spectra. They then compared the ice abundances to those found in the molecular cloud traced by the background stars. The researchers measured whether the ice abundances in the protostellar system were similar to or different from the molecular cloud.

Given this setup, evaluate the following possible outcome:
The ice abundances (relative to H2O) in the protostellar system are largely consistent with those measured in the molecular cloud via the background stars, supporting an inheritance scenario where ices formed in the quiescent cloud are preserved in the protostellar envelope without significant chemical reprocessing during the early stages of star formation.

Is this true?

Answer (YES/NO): YES